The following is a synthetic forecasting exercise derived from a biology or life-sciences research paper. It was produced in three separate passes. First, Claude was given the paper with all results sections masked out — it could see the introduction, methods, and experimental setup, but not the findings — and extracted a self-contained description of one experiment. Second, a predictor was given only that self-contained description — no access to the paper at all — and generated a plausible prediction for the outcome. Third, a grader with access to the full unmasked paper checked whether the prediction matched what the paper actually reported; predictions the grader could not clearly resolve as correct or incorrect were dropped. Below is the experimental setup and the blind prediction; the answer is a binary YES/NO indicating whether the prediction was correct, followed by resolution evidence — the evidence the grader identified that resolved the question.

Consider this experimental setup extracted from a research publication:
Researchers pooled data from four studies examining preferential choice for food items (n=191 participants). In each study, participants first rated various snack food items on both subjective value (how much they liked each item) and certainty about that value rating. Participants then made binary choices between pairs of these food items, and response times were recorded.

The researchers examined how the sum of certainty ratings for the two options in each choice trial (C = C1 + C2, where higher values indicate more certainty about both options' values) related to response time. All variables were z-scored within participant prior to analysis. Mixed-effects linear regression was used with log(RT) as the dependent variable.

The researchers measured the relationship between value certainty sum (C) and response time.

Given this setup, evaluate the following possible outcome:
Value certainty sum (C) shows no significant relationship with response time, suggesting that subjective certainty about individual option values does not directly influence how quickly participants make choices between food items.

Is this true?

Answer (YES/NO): NO